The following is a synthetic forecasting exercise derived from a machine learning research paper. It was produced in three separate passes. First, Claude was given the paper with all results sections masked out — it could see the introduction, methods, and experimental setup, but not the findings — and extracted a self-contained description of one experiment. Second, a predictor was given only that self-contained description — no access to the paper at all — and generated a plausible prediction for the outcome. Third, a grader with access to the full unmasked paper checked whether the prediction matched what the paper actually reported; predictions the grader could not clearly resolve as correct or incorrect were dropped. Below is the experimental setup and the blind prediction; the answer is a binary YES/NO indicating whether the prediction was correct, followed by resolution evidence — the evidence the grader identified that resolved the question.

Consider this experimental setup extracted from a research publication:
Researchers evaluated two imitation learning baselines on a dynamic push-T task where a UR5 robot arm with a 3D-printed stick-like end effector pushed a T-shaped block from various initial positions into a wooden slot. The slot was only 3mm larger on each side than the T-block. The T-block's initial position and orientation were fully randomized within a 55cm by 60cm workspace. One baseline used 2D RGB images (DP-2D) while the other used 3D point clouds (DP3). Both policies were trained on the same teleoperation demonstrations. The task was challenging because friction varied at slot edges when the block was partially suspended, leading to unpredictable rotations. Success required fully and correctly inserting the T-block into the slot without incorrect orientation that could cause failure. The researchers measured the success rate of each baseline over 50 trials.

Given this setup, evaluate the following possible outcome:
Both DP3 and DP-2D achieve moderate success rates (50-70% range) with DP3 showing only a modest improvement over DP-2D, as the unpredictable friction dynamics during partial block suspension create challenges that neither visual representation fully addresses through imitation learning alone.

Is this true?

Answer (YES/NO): NO